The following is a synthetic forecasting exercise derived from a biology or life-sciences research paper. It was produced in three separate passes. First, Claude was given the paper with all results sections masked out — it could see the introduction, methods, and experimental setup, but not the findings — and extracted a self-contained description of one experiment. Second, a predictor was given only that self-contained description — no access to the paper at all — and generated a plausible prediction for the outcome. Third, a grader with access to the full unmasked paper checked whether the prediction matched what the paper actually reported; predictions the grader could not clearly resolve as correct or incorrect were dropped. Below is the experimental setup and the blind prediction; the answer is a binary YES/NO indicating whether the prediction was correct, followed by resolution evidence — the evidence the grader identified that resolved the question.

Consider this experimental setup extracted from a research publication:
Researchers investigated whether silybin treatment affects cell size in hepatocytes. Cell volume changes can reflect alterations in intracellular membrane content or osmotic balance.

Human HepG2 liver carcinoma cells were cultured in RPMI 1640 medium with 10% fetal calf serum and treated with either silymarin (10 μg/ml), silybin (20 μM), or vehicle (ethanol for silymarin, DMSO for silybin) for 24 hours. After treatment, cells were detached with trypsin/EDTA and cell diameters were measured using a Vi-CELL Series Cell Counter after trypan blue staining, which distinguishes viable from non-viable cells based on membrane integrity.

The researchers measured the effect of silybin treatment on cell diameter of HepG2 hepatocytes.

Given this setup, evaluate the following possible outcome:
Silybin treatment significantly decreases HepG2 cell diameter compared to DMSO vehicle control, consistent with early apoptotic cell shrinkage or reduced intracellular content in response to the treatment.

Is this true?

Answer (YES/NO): NO